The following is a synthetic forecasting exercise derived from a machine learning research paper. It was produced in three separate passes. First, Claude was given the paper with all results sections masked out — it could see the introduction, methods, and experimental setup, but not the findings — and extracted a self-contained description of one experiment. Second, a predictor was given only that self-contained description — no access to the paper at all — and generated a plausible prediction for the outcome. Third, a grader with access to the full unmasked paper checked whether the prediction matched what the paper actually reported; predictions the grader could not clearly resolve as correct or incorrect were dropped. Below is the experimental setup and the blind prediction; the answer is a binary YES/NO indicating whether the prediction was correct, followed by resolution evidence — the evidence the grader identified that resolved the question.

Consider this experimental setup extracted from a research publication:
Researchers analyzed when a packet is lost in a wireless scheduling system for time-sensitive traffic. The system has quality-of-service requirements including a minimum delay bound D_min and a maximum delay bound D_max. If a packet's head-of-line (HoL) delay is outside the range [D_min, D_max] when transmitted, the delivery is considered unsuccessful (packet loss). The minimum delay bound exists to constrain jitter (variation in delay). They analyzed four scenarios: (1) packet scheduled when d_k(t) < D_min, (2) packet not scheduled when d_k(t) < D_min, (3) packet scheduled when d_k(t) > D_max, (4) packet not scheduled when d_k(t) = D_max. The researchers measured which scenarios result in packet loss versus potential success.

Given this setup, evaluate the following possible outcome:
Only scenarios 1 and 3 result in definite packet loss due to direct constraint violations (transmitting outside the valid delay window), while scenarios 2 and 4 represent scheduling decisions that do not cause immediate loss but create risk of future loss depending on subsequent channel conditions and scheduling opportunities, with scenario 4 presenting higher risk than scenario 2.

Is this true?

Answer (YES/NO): NO